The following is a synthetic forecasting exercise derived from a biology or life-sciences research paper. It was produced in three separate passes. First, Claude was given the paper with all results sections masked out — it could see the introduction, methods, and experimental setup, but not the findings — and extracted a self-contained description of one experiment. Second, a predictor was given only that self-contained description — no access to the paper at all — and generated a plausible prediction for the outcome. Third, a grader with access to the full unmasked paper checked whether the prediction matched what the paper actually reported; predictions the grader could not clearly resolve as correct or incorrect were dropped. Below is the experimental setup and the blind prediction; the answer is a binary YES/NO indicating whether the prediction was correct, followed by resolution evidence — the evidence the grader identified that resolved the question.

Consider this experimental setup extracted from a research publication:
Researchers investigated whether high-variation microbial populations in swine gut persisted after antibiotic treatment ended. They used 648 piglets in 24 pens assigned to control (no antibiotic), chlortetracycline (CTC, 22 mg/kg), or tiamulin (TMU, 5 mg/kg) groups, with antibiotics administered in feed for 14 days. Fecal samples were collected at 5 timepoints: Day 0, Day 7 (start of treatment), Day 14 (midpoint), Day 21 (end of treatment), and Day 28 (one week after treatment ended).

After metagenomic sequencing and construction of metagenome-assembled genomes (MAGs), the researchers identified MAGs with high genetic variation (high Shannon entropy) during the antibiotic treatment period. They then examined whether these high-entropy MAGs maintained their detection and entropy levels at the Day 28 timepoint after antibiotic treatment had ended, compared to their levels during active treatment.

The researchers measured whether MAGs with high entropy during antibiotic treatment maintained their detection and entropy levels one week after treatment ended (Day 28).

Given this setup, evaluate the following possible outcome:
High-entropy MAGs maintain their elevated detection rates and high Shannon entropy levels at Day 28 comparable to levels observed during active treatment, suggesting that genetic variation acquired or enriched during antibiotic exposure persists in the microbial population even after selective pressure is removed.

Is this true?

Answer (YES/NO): NO